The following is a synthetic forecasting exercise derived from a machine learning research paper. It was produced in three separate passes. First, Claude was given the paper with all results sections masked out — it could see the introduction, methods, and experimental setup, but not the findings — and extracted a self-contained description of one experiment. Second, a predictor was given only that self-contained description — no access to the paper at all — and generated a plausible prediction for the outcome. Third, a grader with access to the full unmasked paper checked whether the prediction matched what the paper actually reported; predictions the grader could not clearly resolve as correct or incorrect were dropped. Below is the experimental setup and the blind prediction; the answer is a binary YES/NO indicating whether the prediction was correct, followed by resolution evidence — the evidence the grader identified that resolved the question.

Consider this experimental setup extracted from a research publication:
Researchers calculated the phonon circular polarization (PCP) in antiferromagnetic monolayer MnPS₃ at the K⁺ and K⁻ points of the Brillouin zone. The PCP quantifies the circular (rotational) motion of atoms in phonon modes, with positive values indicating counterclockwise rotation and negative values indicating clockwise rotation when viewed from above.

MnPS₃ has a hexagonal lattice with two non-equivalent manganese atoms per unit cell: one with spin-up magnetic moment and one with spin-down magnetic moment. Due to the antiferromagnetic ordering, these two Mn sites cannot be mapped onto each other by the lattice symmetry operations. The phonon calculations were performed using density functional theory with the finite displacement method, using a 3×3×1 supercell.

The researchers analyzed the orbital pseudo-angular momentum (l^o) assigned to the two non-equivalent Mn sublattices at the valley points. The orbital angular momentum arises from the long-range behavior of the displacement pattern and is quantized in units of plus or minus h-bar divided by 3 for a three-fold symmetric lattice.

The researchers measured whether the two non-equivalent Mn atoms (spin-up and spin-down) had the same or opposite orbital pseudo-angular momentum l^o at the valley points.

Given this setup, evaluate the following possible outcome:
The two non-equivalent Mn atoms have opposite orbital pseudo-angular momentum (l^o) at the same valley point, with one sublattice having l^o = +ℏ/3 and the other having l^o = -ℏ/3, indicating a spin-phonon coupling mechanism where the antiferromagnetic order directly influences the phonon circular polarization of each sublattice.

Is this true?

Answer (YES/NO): NO